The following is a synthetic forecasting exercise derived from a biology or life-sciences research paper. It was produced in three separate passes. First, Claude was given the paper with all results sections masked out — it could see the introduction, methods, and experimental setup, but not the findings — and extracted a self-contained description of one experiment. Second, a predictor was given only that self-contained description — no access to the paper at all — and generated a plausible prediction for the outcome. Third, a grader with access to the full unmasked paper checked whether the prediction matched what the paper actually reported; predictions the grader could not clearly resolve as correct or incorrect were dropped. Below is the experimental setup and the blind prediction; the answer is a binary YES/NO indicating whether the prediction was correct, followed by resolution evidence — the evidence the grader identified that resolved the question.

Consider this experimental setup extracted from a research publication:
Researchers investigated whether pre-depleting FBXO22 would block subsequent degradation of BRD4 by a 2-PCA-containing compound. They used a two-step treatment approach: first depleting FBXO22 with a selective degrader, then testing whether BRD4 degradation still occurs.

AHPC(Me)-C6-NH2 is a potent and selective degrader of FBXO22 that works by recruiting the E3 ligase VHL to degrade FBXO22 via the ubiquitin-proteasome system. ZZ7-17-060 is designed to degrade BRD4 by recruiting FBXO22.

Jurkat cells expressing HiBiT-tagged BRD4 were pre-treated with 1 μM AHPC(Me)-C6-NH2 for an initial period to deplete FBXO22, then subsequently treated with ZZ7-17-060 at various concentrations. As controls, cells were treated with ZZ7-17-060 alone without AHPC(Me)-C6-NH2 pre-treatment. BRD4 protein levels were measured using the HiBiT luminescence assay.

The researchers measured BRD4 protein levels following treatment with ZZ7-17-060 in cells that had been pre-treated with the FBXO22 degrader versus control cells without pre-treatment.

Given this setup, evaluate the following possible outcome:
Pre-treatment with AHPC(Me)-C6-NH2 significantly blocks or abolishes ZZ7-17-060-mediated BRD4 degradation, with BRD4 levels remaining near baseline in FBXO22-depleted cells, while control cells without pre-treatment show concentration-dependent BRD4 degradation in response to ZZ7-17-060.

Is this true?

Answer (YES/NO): YES